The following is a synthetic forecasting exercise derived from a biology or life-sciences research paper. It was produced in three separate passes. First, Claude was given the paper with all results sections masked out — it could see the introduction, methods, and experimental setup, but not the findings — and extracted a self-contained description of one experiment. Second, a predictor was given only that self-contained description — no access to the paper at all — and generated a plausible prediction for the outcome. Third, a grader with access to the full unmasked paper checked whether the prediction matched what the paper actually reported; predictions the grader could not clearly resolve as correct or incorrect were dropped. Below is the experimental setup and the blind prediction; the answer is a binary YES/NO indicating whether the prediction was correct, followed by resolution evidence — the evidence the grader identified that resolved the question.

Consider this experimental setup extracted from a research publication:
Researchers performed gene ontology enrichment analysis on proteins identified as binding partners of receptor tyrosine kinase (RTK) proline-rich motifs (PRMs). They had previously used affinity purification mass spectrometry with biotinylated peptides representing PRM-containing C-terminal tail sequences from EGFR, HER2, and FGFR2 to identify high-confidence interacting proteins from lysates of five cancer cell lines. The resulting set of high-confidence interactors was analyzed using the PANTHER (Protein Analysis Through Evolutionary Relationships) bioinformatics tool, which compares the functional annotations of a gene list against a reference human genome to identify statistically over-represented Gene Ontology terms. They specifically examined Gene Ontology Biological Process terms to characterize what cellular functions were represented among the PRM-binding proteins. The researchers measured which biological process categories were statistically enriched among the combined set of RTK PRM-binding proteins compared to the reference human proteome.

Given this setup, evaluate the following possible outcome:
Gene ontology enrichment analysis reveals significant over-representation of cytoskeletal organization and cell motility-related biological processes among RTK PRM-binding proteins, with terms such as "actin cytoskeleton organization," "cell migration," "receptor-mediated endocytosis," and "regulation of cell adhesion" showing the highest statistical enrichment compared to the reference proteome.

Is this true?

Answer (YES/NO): NO